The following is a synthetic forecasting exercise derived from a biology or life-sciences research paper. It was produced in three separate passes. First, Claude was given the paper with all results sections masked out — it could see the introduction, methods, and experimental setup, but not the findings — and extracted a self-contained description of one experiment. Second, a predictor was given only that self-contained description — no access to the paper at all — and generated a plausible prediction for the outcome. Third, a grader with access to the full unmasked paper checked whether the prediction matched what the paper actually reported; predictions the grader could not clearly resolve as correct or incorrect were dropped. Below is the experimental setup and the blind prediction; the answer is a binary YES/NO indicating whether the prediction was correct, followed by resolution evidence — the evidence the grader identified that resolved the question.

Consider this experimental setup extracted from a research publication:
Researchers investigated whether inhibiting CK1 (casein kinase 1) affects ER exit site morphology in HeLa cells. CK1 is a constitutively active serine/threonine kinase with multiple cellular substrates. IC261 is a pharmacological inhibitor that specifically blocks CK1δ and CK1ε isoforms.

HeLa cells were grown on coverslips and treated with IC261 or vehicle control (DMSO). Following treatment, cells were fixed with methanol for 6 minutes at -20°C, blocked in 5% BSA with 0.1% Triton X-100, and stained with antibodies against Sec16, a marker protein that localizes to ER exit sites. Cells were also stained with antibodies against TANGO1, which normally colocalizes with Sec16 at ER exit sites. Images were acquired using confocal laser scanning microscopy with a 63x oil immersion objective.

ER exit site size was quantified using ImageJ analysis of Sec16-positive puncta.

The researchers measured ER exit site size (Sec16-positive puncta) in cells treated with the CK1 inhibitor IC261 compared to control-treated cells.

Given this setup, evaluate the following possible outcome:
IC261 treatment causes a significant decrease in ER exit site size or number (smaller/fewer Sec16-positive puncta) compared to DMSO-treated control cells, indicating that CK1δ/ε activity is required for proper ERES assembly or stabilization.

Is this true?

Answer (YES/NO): NO